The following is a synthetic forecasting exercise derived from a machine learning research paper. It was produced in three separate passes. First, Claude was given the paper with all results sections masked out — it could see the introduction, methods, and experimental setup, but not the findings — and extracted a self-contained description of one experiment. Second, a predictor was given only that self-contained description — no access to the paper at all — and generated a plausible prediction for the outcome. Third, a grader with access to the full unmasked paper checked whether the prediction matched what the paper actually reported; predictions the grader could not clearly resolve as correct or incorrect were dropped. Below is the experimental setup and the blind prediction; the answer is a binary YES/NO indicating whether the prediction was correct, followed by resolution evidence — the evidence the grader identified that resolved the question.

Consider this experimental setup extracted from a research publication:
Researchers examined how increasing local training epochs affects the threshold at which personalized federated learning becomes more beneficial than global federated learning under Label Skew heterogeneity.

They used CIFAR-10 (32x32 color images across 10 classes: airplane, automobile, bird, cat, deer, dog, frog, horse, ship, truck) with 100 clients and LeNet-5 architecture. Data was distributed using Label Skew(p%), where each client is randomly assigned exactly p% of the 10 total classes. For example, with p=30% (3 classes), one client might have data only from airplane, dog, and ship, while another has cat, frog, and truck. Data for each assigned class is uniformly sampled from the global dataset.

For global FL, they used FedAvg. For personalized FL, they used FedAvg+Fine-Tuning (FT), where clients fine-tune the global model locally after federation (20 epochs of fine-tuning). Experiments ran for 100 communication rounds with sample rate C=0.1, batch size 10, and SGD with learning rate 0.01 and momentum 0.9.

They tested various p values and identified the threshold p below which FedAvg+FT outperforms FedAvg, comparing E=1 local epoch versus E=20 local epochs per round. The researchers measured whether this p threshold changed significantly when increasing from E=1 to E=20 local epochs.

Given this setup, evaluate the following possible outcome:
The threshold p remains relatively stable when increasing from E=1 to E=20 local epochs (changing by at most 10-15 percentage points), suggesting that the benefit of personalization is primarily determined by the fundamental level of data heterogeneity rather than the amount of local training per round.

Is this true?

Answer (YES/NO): YES